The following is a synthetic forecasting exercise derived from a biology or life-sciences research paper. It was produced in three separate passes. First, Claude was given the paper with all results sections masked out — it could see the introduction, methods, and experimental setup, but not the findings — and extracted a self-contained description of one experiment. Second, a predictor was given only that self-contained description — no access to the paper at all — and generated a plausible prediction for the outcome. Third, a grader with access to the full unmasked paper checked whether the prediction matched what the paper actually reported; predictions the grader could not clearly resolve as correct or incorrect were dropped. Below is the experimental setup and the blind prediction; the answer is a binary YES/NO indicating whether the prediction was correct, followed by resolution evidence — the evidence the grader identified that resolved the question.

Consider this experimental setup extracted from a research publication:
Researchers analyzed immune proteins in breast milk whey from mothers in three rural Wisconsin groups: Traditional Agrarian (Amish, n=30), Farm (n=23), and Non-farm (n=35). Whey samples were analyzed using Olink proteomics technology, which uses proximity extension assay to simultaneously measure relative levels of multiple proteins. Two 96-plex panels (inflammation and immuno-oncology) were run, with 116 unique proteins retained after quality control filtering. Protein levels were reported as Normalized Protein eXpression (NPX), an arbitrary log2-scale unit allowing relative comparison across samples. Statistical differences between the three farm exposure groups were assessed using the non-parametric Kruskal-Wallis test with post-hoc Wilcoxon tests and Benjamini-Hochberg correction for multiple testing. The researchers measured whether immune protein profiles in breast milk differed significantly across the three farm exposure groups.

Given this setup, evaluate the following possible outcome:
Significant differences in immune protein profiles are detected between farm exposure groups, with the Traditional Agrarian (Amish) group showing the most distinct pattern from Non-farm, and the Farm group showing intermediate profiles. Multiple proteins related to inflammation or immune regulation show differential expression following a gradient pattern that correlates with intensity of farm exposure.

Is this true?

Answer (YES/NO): NO